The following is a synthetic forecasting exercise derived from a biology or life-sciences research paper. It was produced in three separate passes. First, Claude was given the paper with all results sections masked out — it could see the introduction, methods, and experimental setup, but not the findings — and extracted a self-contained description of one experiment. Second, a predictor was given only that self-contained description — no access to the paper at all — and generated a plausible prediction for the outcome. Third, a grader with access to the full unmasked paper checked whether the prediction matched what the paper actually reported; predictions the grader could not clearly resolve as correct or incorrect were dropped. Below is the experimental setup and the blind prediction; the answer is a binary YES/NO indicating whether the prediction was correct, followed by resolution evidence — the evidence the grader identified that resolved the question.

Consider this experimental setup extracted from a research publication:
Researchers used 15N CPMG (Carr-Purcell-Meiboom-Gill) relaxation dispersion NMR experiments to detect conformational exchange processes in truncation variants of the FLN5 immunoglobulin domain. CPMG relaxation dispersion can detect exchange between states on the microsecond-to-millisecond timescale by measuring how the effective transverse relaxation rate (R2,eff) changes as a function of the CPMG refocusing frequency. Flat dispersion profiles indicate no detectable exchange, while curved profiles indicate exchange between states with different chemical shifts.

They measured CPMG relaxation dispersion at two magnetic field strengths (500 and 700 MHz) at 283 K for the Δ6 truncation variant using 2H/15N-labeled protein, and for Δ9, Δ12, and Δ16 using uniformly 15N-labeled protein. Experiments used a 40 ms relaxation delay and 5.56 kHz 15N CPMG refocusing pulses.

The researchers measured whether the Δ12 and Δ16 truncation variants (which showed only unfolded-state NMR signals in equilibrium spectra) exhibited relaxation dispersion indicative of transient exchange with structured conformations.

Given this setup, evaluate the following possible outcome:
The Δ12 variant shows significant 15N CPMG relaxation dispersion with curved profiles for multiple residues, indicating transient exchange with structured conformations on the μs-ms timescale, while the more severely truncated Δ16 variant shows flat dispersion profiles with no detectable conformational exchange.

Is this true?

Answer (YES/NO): NO